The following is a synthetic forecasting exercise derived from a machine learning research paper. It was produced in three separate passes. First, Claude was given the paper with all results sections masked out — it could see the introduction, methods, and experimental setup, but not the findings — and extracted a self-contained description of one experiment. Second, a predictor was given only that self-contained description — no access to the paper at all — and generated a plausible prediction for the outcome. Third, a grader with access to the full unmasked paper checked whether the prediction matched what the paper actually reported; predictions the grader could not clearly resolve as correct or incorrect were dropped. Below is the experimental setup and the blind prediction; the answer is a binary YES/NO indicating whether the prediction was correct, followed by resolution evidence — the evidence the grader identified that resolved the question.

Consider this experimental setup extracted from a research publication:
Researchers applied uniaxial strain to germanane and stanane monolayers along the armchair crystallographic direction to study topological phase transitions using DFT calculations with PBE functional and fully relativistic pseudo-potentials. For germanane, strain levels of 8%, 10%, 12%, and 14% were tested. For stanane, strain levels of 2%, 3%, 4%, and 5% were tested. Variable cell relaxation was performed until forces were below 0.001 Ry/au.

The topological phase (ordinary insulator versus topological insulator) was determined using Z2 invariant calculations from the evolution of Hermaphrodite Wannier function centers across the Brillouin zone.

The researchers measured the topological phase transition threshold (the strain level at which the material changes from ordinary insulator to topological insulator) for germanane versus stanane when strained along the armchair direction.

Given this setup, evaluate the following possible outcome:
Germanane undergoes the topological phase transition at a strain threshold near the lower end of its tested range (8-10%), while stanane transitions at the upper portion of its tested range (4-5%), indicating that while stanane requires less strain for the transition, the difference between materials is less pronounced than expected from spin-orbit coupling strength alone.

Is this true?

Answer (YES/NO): NO